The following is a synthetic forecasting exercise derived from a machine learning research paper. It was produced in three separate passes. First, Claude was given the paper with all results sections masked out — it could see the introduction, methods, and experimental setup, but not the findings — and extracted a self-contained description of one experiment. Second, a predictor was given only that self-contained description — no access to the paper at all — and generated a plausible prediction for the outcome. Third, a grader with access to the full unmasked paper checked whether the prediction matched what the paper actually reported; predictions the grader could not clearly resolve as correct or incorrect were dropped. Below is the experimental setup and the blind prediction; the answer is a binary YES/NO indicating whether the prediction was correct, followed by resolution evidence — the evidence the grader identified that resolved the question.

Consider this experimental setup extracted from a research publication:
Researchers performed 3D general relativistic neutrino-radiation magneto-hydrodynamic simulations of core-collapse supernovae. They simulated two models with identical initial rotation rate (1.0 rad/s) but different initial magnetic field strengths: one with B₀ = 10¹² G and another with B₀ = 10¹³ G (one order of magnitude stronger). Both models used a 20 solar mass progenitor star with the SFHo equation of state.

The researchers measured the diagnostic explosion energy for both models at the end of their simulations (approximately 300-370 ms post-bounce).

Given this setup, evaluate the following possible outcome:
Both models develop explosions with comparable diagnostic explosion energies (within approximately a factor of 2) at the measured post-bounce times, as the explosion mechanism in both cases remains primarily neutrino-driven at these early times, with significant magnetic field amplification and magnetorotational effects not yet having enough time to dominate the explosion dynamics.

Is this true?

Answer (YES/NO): NO